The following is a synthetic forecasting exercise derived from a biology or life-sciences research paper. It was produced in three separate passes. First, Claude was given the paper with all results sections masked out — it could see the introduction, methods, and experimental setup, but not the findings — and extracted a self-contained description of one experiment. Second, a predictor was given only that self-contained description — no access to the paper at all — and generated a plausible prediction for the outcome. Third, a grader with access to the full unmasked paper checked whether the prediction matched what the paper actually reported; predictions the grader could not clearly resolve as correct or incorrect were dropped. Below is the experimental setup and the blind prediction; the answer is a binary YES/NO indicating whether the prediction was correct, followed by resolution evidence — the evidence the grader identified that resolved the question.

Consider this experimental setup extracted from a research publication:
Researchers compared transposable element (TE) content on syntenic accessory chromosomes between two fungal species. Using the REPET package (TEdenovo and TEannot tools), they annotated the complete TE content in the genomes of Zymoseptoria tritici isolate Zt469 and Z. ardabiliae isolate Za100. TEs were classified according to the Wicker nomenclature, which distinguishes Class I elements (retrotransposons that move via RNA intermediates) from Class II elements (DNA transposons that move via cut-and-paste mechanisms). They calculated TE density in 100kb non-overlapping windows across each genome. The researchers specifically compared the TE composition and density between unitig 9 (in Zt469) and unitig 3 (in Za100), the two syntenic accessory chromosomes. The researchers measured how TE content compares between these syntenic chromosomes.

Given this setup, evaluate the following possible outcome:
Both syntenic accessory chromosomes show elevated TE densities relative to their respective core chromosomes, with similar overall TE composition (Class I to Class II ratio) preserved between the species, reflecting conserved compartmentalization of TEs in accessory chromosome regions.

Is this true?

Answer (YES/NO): NO